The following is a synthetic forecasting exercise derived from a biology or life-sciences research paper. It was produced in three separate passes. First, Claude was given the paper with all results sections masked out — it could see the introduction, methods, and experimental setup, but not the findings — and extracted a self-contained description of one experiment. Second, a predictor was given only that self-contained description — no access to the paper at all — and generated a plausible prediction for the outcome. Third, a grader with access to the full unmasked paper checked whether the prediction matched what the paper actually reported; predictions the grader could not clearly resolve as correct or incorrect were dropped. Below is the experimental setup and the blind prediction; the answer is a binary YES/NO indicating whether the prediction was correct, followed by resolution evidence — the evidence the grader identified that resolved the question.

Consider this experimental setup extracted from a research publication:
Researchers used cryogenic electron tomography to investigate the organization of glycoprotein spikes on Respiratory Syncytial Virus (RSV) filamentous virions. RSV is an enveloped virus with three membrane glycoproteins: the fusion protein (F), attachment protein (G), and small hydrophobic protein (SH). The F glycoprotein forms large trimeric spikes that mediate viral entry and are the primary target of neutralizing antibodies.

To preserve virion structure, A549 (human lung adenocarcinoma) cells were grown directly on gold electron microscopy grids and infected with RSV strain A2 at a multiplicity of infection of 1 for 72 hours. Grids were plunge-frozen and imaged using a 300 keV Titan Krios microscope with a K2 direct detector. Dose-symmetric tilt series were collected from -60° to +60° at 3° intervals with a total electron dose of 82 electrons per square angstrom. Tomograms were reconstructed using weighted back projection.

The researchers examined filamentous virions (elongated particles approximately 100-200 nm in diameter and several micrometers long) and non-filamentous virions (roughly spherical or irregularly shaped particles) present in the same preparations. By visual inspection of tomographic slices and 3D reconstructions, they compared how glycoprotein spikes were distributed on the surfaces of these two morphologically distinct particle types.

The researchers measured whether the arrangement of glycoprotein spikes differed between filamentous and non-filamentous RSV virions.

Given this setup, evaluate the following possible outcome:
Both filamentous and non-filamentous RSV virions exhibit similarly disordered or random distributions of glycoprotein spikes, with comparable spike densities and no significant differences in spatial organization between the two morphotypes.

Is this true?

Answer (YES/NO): NO